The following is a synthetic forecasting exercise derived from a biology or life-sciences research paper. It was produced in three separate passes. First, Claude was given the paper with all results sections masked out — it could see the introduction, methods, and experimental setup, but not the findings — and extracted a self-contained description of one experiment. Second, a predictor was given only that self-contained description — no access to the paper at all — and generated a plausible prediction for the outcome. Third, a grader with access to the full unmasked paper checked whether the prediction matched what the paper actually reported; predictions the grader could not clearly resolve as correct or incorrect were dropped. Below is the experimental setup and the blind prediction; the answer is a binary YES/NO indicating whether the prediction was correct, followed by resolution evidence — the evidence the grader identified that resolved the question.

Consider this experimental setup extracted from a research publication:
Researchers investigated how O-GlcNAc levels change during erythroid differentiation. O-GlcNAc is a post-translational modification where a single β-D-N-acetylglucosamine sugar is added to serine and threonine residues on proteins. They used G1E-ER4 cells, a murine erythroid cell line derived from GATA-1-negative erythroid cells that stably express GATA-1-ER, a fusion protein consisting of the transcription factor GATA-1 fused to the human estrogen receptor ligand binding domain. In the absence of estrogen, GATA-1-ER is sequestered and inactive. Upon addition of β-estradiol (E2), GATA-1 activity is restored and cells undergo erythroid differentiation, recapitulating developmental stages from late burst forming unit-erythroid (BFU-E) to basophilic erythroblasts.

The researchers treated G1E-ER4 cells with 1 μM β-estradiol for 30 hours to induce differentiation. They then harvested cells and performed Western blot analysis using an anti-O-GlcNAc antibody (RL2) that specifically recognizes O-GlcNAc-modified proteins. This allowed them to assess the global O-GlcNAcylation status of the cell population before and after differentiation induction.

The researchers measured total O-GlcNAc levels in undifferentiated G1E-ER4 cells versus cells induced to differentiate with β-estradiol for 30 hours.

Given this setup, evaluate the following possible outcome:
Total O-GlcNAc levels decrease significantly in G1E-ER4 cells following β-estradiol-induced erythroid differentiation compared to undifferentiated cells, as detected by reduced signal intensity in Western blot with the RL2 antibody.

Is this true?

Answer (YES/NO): YES